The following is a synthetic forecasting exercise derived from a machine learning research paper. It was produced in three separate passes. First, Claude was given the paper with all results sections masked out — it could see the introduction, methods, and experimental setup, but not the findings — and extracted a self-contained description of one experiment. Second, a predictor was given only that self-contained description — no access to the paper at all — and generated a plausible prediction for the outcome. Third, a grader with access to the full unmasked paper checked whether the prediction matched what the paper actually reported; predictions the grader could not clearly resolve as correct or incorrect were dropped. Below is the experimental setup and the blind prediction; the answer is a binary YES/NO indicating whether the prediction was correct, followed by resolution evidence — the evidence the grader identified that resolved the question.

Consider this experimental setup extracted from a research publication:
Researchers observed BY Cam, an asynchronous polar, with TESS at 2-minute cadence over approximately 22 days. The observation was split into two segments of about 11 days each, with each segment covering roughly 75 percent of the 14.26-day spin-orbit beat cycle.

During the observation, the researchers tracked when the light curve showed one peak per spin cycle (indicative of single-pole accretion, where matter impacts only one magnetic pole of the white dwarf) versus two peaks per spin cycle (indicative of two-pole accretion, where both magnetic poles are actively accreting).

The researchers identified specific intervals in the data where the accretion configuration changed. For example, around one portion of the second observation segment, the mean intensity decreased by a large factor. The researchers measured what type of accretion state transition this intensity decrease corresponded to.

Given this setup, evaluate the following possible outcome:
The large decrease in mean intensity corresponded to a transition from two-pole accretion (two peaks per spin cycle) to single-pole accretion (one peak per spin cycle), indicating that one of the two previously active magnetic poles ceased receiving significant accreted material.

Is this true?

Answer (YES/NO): YES